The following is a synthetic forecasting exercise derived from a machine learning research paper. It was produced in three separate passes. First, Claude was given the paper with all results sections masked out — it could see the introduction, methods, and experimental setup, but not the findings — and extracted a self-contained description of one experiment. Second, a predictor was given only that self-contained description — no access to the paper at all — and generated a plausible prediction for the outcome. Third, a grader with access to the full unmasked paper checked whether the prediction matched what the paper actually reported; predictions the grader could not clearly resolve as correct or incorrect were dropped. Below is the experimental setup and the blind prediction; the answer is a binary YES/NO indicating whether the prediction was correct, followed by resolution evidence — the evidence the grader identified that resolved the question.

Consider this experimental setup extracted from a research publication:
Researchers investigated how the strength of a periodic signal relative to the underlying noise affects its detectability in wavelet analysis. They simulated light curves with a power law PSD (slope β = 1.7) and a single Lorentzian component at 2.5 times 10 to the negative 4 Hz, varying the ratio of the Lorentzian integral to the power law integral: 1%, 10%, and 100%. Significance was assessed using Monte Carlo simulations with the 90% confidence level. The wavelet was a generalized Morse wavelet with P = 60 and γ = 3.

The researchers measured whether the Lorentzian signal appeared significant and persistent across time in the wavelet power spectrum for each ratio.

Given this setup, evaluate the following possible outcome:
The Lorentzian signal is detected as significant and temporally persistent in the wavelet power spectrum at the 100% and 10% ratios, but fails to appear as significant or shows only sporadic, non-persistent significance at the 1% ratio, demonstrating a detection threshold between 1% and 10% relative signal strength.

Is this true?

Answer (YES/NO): NO